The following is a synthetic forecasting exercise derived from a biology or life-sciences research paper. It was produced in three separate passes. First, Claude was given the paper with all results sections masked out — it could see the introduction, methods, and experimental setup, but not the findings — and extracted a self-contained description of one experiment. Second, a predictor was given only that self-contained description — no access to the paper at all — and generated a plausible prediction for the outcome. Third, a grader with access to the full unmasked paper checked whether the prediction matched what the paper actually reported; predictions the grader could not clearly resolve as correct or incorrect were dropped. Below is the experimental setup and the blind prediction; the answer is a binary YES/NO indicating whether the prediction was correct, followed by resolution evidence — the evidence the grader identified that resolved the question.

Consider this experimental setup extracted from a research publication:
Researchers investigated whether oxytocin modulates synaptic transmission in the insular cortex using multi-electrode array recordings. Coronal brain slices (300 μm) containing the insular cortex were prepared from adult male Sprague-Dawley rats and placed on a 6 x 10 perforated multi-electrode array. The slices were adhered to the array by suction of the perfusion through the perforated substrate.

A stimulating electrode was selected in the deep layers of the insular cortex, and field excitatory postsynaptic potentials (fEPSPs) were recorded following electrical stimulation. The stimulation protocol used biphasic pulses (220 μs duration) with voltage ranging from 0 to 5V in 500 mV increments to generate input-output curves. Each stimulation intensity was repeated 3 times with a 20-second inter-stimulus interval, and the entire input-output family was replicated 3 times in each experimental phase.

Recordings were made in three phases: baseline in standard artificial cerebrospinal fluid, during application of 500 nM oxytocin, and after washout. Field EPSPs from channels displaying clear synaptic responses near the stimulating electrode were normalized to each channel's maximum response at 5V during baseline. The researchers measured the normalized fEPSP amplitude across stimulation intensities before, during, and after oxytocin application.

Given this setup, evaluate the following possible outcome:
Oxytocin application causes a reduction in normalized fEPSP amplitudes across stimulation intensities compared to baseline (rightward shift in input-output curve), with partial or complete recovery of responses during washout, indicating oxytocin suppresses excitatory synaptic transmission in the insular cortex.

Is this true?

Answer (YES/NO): NO